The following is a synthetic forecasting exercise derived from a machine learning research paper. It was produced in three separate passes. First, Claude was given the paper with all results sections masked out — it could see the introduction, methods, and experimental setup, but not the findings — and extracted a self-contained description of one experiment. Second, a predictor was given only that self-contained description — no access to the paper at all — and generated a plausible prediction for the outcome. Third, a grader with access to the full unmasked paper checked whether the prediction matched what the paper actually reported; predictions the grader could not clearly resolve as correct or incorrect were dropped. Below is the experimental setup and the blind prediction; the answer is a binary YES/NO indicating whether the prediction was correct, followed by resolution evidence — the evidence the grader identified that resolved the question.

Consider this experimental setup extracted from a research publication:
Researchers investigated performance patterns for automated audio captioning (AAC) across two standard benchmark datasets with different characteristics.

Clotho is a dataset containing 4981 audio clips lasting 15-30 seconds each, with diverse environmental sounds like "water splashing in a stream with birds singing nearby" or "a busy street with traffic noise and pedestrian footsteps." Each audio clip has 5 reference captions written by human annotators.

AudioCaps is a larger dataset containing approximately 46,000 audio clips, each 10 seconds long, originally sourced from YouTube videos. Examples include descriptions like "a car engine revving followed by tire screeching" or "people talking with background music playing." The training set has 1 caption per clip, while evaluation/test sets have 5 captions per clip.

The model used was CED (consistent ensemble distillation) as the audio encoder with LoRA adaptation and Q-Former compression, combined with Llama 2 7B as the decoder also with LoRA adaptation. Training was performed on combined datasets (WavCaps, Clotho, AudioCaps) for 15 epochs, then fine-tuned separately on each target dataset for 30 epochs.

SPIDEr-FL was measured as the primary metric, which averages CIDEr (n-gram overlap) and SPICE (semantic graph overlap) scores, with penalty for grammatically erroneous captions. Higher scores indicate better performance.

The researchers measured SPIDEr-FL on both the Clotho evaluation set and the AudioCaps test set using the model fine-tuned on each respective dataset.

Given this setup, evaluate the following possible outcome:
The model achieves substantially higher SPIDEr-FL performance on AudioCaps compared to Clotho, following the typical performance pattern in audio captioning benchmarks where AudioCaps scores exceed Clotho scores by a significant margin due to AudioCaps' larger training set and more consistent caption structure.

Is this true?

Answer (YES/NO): YES